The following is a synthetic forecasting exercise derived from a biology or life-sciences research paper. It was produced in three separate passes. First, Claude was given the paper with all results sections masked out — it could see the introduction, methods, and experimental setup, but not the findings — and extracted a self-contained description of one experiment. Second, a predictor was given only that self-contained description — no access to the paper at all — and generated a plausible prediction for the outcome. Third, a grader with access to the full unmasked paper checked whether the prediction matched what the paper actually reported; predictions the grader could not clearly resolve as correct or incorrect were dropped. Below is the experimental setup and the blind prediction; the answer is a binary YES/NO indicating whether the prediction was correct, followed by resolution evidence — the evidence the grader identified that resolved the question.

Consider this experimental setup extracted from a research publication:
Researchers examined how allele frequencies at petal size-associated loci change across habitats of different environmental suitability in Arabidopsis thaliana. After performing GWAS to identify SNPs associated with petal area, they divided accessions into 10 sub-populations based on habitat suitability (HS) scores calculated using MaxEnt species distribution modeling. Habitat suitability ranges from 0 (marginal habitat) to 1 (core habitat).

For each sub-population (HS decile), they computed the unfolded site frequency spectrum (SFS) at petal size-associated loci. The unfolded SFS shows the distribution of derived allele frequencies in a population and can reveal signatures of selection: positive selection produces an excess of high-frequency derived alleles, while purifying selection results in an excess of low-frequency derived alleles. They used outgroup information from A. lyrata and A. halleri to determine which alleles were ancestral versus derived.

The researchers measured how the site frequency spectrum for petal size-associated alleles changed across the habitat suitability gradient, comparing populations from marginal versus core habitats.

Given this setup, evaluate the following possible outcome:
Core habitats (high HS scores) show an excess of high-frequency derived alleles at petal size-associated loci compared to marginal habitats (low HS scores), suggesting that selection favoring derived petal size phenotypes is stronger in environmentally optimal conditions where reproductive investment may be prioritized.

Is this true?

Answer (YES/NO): NO